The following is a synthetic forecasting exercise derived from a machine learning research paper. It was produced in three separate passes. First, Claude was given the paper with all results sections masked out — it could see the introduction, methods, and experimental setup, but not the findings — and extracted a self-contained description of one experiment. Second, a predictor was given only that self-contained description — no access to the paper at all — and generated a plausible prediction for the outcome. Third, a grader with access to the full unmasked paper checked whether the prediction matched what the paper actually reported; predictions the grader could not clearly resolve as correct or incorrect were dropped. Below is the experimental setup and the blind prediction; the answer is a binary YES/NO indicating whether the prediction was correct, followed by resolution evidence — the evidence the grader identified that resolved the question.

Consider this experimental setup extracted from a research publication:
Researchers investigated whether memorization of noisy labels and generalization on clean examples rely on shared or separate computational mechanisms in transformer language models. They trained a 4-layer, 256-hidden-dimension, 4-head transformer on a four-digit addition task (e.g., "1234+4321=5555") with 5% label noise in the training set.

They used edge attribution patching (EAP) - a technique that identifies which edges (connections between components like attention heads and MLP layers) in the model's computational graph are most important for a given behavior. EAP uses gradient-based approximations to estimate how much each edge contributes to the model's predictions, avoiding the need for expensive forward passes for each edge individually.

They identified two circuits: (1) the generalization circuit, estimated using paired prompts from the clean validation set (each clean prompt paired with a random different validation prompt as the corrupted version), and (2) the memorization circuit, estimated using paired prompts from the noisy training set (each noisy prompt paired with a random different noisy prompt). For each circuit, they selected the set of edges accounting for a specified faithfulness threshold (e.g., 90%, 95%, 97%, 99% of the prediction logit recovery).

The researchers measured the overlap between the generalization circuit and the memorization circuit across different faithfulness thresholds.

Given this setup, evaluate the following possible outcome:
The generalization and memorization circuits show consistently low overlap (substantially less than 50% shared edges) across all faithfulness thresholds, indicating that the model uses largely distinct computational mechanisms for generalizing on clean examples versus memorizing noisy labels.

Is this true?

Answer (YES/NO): NO